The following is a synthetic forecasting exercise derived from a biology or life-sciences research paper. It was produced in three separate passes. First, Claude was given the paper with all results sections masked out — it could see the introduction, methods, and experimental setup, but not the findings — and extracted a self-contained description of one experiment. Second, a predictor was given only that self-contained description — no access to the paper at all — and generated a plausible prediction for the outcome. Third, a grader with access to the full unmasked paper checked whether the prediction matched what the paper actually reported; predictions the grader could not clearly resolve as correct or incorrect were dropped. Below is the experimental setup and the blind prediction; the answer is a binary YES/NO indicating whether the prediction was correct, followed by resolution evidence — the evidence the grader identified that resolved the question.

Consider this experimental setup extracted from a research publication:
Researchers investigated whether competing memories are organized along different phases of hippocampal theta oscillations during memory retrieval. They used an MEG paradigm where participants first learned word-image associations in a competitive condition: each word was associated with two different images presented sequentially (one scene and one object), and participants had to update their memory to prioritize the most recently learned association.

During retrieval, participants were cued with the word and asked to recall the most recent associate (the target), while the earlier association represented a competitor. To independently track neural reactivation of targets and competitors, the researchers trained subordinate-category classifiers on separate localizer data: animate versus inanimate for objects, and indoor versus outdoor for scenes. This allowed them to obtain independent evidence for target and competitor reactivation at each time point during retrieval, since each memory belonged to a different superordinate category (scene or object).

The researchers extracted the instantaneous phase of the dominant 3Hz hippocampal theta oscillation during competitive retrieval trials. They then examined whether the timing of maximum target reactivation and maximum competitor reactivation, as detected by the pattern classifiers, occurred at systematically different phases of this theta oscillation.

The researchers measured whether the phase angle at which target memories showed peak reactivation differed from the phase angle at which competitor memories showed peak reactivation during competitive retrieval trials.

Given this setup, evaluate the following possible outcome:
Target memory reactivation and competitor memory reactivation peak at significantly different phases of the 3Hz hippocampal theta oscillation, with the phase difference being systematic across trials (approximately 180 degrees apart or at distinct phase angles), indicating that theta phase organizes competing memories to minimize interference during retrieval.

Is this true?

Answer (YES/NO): NO